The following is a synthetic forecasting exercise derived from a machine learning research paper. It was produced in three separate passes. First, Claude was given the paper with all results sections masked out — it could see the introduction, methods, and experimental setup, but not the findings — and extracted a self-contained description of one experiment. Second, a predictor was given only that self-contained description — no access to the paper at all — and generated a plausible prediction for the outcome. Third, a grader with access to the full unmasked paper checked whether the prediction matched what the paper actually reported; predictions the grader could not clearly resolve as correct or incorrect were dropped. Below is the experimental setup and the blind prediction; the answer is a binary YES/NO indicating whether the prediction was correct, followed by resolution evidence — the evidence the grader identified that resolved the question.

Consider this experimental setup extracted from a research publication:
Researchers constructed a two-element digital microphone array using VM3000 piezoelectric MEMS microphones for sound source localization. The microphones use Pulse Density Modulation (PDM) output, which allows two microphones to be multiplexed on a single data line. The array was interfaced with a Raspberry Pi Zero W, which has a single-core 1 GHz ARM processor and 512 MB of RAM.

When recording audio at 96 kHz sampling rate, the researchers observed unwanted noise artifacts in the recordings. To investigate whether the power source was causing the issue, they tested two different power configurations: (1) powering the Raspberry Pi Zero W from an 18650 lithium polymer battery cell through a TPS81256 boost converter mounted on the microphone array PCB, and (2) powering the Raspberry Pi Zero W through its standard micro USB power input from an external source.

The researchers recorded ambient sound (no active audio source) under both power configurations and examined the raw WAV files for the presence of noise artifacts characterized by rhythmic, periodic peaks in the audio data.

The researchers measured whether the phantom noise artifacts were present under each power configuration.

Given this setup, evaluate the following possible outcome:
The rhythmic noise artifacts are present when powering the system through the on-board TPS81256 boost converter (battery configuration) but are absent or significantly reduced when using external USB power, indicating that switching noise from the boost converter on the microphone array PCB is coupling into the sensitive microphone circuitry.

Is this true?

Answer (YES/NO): NO